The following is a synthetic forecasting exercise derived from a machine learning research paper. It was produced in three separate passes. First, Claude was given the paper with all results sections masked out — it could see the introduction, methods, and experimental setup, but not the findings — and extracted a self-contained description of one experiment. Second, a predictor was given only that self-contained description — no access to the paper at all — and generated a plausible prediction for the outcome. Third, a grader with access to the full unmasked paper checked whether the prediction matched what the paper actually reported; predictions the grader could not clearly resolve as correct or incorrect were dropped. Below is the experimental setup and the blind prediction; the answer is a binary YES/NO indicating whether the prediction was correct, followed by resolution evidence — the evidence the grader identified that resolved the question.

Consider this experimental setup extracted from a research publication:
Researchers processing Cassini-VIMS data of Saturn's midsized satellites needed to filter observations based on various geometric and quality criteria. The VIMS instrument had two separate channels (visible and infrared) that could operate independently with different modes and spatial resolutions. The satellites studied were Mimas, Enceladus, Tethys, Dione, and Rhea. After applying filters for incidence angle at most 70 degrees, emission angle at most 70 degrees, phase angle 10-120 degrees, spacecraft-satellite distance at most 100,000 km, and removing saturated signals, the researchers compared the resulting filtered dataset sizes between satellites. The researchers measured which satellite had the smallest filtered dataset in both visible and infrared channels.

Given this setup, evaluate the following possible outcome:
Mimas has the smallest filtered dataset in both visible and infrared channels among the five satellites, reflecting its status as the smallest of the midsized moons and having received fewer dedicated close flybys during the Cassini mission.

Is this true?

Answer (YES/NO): YES